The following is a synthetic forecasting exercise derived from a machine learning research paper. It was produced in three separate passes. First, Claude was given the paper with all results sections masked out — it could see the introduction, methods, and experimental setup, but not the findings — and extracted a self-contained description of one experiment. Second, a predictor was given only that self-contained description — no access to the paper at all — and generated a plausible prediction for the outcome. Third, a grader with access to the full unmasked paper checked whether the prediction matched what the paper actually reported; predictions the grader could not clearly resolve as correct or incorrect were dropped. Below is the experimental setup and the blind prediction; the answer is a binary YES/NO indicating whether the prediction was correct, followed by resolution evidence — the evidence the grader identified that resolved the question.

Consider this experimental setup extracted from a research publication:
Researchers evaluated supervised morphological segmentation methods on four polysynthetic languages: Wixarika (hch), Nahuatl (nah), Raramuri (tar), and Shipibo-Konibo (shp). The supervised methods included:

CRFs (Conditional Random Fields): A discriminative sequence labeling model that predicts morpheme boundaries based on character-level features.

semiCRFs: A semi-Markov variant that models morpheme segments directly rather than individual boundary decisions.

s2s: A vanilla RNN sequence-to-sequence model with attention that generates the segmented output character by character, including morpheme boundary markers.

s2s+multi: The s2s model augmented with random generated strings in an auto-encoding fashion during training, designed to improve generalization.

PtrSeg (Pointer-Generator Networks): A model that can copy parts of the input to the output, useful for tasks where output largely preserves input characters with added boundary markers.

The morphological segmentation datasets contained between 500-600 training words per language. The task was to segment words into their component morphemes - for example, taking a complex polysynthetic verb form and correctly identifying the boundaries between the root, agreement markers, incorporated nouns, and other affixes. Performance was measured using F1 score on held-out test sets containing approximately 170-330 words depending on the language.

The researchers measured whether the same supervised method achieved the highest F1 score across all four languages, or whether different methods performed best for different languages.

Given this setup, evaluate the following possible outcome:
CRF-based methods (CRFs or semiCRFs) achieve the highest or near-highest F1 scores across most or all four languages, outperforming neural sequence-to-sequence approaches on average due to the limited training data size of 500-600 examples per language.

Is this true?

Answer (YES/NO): NO